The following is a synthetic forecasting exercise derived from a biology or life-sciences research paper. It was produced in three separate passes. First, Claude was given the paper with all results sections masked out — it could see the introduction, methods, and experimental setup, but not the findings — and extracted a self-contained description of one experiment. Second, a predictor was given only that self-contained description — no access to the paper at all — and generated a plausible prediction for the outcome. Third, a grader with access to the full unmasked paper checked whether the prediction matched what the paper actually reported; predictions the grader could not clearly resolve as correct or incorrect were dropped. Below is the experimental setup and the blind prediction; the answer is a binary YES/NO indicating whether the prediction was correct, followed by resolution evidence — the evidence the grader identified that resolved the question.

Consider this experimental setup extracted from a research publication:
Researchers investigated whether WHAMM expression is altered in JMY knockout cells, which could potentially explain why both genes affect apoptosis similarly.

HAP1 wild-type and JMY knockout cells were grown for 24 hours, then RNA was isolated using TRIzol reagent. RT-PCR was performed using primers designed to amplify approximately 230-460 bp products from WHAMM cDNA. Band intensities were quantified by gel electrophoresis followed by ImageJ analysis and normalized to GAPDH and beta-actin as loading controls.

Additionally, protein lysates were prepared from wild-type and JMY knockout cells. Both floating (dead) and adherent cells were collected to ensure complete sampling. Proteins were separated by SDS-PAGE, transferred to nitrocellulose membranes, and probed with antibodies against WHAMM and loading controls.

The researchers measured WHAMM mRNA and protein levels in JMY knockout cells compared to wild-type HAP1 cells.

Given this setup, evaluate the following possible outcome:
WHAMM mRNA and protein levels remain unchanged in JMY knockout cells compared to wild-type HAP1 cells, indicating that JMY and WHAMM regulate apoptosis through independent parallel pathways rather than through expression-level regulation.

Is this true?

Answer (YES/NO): YES